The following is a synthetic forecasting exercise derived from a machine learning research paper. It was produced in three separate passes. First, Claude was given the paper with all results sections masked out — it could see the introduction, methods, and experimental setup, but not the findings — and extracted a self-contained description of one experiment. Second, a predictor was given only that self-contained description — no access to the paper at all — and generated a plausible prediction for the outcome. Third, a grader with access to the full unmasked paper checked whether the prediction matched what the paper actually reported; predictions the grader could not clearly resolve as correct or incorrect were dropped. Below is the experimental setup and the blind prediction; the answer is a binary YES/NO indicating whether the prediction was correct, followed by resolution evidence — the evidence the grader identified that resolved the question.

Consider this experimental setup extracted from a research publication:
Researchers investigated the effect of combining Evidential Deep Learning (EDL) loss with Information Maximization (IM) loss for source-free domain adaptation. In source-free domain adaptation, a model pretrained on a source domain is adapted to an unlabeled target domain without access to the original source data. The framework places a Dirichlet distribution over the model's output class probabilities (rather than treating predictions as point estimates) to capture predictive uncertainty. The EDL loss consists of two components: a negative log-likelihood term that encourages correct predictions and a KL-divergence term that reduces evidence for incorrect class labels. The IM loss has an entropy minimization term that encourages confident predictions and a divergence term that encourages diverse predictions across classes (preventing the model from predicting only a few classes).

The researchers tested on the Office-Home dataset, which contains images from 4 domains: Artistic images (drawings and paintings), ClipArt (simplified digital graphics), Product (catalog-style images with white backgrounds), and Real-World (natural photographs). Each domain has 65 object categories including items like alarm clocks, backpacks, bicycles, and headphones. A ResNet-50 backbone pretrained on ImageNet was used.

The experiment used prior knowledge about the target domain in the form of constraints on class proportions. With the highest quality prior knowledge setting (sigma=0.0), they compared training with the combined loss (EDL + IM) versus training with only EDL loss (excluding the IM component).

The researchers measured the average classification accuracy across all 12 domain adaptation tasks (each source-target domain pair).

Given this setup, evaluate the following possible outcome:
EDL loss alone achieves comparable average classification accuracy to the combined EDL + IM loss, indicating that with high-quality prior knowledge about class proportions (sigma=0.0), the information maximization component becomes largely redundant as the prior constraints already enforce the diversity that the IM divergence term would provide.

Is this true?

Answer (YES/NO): NO